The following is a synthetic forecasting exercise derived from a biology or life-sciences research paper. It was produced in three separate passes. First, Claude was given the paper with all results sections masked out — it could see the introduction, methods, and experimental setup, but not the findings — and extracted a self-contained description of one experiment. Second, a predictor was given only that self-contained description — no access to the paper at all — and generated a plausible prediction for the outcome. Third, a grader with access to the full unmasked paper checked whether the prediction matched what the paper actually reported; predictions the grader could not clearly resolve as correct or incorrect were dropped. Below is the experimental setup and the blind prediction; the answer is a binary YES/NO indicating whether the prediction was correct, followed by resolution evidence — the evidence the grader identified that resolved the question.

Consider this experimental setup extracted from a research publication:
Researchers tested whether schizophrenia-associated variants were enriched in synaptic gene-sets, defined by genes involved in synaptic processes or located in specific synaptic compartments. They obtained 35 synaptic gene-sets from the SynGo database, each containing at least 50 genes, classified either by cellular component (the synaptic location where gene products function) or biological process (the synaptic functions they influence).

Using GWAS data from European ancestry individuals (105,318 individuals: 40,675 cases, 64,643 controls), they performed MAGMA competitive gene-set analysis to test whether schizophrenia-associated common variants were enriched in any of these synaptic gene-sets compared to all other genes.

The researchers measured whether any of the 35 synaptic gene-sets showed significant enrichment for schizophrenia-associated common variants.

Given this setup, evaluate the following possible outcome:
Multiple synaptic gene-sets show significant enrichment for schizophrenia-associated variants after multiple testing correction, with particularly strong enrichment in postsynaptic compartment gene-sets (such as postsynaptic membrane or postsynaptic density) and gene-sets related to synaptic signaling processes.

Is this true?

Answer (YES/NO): YES